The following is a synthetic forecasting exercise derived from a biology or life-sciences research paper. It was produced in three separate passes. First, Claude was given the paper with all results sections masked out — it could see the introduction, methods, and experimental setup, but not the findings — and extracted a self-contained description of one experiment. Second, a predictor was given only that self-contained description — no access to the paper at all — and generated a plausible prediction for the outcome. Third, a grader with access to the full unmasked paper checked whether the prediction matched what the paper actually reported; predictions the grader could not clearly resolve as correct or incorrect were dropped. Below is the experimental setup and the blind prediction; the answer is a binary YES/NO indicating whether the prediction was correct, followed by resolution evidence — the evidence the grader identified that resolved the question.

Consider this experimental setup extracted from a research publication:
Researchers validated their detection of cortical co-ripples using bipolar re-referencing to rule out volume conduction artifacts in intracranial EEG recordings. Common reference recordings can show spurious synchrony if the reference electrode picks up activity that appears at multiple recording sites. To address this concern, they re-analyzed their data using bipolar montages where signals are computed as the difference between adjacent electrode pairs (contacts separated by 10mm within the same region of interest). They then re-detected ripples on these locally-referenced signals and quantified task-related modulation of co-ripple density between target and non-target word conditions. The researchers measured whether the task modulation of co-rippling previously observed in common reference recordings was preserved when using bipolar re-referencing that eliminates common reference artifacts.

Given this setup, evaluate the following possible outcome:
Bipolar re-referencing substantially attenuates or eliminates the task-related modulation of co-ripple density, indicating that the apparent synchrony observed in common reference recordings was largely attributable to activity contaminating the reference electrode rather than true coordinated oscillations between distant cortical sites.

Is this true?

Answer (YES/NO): NO